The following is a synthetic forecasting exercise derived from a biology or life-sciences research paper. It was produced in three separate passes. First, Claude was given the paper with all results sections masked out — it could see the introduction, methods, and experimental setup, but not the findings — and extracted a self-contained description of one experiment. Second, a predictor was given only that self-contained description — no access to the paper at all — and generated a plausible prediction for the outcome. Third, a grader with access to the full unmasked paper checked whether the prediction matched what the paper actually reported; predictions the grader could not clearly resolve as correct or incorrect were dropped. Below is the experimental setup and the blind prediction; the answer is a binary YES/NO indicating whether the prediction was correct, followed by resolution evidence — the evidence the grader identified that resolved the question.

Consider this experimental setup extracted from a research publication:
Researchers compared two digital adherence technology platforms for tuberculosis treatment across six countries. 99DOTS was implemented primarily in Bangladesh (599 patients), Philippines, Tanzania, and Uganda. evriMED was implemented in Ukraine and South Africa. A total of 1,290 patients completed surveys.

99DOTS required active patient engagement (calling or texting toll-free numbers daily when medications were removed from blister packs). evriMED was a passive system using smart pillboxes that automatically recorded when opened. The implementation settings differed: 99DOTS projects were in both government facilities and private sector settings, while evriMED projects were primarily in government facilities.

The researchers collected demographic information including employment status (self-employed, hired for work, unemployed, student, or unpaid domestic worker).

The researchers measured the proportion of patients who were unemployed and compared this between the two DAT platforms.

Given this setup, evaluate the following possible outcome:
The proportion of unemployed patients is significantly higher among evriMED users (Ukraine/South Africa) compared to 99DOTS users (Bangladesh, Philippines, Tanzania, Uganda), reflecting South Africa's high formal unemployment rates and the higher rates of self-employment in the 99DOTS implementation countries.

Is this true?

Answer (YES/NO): YES